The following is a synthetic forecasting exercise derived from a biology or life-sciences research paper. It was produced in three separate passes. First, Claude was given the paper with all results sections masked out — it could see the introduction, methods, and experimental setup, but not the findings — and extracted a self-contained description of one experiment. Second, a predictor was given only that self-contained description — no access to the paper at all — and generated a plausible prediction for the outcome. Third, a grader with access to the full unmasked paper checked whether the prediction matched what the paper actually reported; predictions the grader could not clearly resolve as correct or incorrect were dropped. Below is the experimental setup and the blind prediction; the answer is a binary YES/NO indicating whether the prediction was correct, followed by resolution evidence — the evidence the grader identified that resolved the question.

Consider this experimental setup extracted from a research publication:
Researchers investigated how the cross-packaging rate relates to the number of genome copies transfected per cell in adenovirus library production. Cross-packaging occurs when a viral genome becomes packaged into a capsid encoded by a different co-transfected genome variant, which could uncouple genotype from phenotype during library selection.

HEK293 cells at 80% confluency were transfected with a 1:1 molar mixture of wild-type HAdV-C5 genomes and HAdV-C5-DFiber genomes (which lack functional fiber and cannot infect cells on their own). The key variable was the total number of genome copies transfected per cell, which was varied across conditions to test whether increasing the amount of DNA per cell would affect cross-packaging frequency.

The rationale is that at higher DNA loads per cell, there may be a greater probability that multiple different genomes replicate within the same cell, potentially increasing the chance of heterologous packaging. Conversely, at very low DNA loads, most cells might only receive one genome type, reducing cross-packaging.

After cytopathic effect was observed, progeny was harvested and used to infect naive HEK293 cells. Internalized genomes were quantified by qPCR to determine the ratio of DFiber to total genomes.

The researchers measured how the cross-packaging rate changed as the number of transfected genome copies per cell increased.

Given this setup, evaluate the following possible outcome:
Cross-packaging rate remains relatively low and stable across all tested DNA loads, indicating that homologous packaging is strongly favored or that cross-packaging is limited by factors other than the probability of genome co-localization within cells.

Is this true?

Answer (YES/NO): NO